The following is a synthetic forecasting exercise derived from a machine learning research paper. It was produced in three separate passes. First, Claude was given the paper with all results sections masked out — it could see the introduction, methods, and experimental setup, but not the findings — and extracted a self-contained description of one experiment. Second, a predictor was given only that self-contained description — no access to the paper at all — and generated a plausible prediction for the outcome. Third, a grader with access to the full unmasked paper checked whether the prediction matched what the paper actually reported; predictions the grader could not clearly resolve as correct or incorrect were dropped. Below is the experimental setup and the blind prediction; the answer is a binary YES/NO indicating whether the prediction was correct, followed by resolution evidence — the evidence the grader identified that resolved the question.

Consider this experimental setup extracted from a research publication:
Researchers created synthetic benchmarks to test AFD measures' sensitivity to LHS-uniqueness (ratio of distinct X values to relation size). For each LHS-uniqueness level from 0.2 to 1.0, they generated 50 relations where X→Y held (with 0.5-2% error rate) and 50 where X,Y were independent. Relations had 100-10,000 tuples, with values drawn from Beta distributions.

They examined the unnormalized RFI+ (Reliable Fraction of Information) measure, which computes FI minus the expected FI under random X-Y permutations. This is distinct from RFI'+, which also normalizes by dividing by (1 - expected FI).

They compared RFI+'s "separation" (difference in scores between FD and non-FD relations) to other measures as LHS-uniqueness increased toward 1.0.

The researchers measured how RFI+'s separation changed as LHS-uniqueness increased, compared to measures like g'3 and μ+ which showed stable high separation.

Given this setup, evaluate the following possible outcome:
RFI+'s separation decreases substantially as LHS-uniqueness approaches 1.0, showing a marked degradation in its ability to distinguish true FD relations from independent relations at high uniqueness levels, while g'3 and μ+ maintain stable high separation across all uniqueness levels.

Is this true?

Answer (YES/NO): YES